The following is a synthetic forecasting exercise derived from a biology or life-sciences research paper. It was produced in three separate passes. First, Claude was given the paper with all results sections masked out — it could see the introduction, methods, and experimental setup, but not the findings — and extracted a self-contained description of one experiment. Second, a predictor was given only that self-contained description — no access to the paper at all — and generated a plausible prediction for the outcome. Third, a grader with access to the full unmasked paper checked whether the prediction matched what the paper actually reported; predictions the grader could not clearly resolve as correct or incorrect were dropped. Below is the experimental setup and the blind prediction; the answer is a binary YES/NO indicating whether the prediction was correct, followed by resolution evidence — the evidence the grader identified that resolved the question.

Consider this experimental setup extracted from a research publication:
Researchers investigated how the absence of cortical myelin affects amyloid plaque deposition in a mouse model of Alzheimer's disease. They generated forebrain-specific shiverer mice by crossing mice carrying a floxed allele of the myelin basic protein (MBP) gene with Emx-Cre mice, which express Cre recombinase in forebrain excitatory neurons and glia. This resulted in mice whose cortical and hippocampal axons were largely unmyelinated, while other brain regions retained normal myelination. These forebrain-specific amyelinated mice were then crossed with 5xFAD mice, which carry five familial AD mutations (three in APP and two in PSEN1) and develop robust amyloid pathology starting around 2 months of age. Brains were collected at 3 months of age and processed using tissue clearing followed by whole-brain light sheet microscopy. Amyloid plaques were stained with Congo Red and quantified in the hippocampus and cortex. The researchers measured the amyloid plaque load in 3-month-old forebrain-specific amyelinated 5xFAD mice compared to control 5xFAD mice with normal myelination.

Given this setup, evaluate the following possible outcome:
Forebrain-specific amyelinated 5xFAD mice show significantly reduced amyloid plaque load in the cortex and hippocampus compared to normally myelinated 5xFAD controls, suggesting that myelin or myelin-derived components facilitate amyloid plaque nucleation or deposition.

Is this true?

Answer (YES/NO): YES